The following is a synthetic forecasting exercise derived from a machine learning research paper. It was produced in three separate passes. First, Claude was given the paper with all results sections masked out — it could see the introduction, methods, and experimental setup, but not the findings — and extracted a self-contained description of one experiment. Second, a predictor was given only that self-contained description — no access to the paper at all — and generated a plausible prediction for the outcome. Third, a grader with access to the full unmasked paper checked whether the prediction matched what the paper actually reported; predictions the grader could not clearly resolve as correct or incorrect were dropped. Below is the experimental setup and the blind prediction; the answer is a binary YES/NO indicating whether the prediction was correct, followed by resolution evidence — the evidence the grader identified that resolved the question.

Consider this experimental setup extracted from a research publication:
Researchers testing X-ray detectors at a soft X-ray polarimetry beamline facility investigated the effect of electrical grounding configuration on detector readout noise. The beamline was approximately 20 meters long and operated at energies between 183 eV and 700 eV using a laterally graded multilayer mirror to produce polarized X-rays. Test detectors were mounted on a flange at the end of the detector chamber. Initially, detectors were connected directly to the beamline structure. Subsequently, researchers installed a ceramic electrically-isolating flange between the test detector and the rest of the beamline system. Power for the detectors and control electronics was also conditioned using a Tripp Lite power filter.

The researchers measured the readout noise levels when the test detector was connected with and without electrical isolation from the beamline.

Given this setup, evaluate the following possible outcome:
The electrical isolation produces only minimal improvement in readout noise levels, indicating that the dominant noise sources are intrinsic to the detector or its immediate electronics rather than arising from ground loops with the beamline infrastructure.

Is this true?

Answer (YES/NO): NO